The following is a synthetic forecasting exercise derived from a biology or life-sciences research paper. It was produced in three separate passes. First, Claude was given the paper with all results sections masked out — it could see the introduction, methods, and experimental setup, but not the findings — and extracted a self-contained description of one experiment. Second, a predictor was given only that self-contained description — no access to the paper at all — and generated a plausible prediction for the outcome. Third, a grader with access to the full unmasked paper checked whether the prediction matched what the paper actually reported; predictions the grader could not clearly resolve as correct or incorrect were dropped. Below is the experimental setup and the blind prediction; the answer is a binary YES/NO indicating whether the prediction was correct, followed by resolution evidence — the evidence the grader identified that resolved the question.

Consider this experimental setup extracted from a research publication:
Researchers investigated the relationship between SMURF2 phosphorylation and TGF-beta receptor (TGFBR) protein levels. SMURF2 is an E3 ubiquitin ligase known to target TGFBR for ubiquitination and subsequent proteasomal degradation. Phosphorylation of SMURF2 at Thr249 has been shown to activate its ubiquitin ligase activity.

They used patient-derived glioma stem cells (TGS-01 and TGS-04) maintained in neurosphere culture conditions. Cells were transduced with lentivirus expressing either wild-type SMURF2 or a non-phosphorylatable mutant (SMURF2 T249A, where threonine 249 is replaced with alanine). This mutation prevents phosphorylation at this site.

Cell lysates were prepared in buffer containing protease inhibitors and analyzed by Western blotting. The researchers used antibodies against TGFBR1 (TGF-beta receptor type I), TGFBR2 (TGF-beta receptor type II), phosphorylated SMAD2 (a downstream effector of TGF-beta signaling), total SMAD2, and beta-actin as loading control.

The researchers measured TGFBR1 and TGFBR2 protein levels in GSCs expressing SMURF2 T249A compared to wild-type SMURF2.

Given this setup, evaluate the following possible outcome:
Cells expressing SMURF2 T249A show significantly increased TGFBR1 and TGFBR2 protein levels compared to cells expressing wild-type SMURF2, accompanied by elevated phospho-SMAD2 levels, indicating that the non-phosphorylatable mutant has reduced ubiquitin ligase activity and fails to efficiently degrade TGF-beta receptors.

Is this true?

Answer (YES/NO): YES